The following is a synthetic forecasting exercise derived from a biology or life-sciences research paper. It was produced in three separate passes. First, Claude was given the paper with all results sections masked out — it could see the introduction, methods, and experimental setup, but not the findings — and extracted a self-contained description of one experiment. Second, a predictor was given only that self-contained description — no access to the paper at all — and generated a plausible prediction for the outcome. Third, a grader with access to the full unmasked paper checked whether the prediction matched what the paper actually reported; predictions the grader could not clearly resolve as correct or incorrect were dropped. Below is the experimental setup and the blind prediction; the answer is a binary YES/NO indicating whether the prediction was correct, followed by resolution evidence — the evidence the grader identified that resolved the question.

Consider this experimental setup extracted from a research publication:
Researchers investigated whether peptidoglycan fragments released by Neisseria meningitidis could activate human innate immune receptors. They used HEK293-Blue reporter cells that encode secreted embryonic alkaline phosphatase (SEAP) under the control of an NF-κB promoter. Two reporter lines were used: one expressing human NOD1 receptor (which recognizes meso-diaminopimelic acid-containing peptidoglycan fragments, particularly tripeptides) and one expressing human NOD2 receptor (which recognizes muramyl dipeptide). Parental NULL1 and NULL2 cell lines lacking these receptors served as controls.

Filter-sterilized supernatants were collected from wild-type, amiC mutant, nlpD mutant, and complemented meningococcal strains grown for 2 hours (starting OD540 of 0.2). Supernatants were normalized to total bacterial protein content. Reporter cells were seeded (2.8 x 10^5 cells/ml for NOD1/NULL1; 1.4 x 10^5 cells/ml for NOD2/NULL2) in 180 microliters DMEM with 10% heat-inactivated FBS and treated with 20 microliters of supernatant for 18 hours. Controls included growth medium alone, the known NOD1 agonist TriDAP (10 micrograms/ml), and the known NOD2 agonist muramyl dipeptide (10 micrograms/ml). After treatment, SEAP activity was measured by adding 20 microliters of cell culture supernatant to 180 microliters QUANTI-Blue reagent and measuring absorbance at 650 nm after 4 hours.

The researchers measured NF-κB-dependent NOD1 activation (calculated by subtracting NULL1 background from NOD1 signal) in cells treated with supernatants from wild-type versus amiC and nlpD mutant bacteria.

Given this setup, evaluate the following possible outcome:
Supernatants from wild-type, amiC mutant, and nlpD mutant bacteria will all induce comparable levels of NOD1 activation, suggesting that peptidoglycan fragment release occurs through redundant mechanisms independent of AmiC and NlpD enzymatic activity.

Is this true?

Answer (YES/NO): NO